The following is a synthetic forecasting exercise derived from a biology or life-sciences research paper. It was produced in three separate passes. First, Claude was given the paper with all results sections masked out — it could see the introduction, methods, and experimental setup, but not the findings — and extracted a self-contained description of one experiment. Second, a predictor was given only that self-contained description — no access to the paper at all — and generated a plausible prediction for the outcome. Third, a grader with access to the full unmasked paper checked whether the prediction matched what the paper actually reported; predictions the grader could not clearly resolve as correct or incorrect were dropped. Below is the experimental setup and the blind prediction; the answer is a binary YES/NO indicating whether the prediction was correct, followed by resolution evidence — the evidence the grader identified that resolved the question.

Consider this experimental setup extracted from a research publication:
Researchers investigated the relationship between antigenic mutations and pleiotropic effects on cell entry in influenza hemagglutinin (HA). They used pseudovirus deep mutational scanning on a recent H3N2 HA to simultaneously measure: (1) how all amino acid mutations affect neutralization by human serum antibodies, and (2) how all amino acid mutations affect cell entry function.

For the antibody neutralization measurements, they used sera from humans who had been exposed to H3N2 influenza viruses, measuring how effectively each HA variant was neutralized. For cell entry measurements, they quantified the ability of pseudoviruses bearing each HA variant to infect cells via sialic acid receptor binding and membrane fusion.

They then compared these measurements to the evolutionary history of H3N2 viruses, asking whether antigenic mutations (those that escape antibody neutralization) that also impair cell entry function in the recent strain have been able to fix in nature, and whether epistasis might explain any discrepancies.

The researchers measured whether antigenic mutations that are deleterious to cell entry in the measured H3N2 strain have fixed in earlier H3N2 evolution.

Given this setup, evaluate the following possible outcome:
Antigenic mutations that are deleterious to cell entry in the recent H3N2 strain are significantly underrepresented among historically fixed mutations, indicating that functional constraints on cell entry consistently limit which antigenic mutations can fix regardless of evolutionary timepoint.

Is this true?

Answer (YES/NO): NO